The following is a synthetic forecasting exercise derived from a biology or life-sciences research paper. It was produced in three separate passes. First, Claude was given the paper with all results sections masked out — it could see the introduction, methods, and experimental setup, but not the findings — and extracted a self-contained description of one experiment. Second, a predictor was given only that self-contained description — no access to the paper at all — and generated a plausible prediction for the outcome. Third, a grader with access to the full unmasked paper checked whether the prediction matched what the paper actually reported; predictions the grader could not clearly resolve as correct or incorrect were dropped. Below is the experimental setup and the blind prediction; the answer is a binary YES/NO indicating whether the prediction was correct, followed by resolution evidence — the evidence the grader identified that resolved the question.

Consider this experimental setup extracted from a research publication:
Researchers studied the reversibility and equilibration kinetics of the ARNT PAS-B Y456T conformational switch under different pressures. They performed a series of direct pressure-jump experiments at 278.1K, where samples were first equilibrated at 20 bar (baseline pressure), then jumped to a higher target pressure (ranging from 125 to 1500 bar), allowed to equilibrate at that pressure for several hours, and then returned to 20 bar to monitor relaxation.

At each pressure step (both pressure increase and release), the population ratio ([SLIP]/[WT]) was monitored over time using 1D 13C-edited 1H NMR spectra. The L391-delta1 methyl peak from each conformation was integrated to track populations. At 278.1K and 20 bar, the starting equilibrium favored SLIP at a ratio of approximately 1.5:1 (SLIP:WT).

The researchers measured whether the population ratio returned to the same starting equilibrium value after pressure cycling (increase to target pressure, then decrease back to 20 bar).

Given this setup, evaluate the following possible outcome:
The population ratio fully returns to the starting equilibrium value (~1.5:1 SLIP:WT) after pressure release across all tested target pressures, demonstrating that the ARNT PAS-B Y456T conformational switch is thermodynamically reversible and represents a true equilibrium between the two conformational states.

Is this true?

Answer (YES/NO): YES